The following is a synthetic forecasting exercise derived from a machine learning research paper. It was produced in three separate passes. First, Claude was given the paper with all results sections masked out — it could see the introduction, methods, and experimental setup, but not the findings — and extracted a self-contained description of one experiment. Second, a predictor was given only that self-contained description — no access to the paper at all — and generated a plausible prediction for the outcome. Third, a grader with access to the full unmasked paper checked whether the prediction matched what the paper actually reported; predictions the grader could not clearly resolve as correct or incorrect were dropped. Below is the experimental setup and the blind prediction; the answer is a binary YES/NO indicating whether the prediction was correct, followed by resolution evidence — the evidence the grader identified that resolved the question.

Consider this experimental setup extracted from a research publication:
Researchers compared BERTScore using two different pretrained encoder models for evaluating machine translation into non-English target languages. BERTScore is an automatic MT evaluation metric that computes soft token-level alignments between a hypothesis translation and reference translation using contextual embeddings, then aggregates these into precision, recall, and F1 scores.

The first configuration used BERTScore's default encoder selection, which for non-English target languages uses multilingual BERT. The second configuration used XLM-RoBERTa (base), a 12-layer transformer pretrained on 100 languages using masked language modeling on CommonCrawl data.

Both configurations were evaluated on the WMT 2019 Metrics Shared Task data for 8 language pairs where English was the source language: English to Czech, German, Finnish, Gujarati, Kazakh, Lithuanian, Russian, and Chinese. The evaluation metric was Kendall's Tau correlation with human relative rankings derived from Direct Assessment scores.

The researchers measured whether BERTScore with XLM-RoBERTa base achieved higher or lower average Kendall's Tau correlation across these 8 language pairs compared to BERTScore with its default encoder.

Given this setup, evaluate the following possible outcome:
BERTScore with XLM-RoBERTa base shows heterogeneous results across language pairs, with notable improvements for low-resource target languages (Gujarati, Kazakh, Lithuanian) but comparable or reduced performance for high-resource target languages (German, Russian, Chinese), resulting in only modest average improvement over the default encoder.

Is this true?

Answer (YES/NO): NO